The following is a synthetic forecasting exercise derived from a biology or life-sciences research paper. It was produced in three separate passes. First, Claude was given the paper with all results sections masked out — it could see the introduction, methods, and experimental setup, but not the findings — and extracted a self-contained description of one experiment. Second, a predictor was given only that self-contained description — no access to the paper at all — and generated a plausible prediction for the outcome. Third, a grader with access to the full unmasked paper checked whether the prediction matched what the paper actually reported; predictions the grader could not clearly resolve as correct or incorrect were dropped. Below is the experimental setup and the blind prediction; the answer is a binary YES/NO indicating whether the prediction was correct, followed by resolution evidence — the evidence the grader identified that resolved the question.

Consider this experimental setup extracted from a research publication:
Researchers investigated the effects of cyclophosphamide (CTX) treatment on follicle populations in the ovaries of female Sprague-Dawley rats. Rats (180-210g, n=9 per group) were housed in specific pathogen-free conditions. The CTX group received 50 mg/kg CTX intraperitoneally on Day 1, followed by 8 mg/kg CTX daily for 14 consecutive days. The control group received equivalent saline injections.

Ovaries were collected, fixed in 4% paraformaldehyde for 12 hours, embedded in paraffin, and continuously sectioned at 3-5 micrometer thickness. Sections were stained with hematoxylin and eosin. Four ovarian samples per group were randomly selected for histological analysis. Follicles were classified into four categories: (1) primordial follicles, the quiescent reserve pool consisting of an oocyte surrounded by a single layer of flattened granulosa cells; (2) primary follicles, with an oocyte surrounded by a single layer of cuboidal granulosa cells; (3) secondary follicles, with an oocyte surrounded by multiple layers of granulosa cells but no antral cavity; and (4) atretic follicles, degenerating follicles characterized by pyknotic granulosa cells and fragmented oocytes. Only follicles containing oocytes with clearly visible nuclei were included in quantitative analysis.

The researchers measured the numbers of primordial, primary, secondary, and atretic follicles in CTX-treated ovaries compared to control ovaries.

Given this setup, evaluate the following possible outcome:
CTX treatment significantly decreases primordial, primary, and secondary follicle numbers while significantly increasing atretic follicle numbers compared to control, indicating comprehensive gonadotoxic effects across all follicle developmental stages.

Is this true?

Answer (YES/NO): NO